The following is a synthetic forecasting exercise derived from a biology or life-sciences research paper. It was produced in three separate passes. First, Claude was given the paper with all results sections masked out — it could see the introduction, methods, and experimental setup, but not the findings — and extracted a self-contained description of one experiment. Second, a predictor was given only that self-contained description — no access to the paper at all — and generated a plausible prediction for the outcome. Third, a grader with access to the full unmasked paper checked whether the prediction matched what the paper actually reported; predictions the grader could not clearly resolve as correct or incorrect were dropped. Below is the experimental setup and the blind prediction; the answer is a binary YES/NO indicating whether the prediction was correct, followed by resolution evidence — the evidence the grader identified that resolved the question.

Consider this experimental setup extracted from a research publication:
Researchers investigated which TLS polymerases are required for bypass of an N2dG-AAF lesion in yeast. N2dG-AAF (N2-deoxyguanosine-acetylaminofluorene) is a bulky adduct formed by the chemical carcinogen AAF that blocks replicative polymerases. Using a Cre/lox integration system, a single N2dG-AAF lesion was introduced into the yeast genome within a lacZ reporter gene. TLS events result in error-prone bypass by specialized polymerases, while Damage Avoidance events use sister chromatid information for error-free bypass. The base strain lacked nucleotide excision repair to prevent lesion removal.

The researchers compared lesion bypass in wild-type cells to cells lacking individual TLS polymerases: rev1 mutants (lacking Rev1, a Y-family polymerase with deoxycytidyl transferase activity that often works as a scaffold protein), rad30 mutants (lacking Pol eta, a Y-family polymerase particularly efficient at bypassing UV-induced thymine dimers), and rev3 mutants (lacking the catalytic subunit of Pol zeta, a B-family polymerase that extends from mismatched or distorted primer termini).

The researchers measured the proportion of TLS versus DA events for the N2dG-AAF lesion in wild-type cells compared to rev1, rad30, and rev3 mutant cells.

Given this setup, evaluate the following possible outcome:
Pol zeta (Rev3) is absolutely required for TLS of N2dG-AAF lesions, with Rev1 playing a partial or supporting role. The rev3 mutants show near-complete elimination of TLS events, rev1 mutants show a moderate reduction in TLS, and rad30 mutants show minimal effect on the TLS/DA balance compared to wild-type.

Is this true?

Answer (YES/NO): NO